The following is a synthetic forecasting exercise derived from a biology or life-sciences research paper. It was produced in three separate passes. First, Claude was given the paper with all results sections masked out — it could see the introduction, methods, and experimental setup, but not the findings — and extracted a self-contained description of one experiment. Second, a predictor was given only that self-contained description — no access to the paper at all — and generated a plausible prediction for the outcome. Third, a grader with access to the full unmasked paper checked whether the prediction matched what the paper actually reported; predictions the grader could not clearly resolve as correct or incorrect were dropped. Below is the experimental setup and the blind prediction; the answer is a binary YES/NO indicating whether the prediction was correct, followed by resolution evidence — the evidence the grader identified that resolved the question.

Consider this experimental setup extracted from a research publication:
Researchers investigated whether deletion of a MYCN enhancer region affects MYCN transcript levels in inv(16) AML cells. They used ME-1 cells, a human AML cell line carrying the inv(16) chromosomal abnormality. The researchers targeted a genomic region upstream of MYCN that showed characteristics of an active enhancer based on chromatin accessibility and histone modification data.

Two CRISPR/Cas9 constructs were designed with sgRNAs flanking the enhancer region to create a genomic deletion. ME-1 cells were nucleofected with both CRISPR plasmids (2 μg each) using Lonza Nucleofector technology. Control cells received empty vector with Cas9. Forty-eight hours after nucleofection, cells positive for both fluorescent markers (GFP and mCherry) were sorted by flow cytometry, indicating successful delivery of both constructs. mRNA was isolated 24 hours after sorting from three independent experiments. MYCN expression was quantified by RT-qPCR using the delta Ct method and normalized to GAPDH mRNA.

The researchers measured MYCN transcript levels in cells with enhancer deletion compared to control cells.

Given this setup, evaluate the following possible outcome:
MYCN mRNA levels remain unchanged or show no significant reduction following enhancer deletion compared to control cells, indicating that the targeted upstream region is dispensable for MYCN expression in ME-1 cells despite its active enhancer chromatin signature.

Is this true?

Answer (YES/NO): NO